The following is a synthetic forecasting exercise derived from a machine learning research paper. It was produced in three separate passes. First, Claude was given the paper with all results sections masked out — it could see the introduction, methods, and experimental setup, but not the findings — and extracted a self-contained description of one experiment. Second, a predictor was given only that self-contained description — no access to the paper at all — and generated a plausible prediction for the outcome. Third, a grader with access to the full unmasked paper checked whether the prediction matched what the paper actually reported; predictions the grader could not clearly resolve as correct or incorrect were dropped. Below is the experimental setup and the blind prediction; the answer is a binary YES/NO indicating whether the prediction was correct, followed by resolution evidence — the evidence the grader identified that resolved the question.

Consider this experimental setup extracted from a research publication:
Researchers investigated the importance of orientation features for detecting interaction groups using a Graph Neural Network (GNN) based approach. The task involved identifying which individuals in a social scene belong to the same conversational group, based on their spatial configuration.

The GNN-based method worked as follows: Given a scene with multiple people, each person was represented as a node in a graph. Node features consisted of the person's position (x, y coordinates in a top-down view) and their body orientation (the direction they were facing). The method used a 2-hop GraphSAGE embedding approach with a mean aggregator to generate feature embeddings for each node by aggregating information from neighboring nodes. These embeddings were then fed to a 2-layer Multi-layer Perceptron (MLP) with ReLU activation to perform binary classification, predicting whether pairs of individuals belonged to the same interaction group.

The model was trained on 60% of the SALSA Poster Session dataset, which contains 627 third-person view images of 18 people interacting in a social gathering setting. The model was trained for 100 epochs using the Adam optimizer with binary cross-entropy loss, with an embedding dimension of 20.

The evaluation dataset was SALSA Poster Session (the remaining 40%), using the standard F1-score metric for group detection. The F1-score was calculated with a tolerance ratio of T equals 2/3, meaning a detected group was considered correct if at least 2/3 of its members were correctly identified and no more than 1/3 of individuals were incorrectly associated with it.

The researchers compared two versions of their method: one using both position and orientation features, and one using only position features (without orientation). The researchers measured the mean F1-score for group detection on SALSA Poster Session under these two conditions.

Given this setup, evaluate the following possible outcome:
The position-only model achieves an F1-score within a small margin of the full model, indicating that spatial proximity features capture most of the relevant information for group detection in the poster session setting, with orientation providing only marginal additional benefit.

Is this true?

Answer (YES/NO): NO